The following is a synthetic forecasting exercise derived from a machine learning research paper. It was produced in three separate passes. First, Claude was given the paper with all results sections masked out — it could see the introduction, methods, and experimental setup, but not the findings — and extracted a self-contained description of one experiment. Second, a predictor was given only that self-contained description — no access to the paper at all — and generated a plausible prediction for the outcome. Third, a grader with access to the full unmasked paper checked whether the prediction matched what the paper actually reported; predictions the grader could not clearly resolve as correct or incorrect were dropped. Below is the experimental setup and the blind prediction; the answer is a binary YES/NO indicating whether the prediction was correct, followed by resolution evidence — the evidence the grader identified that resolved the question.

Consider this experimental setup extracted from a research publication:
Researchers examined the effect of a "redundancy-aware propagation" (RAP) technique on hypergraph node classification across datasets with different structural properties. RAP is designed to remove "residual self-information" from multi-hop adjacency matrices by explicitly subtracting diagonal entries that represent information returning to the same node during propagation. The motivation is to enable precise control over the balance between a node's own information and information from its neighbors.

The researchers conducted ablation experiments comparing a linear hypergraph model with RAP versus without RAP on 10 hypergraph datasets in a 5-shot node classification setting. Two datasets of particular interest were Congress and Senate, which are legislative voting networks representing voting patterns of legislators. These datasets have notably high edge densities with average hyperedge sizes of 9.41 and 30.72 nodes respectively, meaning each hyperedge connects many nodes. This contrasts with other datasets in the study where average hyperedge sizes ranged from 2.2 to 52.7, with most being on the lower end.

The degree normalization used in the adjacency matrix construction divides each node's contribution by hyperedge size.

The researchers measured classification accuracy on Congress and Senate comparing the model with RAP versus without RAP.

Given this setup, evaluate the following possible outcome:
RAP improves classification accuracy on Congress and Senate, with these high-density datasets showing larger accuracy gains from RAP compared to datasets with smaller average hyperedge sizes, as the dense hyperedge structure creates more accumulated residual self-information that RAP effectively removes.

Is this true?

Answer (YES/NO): NO